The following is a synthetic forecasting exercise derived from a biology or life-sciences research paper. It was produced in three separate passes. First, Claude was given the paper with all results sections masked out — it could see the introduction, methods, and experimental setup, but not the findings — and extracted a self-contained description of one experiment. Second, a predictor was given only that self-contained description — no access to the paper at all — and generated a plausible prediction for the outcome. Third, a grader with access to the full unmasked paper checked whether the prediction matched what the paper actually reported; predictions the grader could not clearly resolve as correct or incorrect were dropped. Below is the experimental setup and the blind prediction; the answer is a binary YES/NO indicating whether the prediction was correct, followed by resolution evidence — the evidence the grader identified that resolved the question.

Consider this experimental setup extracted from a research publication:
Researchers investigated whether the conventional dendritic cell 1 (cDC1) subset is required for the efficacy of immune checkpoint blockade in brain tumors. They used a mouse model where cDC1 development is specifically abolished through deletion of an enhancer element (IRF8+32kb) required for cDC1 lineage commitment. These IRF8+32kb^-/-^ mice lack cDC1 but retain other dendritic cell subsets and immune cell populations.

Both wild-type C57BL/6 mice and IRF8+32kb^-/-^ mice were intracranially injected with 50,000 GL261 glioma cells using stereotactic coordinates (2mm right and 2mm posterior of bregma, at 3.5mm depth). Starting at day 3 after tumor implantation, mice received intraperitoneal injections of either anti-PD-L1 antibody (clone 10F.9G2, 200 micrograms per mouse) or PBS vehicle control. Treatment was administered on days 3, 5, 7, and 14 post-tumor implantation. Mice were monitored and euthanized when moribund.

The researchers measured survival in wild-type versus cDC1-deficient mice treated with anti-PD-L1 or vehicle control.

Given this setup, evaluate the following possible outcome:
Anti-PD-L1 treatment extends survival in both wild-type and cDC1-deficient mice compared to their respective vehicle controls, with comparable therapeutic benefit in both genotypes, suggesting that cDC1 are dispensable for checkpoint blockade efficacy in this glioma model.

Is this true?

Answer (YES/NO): NO